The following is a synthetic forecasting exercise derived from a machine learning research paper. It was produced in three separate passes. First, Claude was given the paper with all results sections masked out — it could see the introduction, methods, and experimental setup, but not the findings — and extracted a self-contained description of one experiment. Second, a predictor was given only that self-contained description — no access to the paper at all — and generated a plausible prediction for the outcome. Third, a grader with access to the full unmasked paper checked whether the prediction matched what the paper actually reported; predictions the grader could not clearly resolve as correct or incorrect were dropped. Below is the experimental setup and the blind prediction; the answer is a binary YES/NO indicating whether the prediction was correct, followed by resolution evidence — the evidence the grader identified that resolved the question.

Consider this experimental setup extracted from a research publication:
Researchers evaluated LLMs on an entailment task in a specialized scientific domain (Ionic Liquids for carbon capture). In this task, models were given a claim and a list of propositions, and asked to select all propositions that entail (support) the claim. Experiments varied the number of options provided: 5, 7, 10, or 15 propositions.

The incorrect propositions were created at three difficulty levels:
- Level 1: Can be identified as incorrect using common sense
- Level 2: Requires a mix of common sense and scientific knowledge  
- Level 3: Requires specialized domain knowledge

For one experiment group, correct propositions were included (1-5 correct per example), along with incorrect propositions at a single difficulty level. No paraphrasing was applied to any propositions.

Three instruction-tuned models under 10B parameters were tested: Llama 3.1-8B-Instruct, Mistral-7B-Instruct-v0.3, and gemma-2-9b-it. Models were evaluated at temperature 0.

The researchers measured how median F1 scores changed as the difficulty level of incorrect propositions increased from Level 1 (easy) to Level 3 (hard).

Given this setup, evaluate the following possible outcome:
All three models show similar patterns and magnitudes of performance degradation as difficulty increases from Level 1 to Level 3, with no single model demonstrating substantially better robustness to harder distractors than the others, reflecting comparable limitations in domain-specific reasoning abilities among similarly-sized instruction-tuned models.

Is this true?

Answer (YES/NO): NO